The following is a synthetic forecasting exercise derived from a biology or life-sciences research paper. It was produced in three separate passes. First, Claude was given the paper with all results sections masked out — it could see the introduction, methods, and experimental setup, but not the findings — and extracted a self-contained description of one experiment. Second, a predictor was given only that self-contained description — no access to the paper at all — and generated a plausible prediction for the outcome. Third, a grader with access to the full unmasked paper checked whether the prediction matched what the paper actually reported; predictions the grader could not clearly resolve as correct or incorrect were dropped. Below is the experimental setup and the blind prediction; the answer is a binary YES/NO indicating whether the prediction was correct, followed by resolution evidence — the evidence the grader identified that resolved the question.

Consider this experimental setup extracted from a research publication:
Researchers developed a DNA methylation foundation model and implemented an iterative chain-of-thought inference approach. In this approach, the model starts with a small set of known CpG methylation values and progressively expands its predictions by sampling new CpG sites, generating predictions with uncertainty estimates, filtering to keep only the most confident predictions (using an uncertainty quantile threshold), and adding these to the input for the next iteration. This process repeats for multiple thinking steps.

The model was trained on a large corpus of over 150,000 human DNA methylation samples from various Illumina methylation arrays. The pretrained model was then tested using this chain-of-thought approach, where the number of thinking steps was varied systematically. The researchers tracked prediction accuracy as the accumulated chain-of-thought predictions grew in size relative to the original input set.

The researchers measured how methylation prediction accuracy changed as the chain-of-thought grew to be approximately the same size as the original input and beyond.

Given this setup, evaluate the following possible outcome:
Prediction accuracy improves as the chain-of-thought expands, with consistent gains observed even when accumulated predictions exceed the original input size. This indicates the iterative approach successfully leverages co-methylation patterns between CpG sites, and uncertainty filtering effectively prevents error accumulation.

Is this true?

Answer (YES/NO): NO